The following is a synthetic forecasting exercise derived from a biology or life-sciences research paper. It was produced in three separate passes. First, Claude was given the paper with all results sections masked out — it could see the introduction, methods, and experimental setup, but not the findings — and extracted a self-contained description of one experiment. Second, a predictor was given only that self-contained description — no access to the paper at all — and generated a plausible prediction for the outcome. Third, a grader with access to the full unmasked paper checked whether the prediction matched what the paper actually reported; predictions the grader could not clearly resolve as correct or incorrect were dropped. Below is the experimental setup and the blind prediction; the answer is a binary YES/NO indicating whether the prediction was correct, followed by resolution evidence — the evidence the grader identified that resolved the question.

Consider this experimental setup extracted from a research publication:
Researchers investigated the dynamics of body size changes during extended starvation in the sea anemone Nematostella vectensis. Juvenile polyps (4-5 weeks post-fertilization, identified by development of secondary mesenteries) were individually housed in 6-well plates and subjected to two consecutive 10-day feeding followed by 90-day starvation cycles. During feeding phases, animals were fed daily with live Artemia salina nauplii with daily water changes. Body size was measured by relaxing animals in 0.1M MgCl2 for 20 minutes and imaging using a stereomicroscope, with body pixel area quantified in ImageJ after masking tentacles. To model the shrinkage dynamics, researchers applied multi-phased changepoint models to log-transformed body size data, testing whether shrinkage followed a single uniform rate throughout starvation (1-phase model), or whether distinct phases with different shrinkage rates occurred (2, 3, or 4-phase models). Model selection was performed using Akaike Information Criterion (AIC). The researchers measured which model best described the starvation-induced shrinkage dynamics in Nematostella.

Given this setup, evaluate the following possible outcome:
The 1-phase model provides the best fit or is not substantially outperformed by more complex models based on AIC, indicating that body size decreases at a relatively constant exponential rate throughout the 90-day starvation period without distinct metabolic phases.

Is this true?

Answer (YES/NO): NO